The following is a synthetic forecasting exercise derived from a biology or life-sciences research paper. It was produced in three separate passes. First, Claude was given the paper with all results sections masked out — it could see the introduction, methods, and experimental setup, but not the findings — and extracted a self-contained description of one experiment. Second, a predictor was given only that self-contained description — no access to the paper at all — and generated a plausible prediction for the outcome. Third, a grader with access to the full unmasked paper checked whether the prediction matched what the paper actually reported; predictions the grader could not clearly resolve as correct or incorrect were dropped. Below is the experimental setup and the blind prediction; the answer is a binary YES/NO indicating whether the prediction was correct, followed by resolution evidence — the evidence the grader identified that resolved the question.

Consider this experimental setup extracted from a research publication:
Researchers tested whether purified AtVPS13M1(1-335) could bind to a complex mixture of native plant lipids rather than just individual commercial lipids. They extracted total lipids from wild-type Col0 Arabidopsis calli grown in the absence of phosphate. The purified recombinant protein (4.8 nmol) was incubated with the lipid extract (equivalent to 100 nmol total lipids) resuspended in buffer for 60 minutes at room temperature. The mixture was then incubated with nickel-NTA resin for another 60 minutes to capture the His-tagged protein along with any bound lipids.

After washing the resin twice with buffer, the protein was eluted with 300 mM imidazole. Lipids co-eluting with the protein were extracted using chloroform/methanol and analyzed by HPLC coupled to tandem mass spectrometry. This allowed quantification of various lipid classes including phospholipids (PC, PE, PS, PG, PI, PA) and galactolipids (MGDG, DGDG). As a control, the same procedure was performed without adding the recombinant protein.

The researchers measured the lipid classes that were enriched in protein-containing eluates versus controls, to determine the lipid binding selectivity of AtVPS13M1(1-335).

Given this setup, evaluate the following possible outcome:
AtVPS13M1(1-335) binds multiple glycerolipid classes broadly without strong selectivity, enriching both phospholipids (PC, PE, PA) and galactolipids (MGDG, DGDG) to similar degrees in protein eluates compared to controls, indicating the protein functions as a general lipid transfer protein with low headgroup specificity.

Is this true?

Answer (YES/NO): NO